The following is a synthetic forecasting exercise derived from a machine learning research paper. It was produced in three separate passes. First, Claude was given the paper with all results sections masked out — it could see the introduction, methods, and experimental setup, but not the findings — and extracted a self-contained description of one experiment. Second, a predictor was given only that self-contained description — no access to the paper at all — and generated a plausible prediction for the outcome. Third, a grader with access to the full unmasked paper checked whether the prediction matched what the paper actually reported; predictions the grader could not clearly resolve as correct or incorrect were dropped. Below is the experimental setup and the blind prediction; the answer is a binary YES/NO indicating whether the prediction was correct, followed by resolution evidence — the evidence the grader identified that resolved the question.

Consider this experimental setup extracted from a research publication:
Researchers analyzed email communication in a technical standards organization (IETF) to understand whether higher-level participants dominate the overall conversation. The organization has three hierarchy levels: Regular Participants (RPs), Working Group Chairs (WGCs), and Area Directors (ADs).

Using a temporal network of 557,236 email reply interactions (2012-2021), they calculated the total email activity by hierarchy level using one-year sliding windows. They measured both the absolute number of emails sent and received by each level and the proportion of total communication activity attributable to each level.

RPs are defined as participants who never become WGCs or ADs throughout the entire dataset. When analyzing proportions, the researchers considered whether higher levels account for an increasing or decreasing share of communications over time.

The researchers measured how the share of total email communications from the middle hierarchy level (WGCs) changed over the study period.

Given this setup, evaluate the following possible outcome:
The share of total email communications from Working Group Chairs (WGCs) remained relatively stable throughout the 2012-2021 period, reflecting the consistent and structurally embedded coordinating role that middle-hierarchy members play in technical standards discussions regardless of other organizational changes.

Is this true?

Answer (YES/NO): NO